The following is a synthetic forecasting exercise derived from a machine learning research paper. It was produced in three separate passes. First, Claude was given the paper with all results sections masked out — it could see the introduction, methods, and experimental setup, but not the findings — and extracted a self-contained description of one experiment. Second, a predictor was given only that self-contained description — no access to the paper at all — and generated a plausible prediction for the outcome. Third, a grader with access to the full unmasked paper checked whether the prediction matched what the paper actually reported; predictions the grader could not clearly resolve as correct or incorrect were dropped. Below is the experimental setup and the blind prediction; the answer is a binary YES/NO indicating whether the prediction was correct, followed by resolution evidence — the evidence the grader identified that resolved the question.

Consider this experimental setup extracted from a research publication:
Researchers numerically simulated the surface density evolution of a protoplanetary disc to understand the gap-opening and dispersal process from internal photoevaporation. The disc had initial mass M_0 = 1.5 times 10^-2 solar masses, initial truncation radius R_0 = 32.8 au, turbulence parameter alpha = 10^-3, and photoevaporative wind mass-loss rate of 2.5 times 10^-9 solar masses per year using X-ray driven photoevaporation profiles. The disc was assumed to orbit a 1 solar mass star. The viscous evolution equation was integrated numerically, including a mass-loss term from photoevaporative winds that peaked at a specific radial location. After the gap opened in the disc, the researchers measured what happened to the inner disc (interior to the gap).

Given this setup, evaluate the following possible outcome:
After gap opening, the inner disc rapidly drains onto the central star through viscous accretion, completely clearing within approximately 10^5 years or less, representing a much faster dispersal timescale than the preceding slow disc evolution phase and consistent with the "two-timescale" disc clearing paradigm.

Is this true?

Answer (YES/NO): YES